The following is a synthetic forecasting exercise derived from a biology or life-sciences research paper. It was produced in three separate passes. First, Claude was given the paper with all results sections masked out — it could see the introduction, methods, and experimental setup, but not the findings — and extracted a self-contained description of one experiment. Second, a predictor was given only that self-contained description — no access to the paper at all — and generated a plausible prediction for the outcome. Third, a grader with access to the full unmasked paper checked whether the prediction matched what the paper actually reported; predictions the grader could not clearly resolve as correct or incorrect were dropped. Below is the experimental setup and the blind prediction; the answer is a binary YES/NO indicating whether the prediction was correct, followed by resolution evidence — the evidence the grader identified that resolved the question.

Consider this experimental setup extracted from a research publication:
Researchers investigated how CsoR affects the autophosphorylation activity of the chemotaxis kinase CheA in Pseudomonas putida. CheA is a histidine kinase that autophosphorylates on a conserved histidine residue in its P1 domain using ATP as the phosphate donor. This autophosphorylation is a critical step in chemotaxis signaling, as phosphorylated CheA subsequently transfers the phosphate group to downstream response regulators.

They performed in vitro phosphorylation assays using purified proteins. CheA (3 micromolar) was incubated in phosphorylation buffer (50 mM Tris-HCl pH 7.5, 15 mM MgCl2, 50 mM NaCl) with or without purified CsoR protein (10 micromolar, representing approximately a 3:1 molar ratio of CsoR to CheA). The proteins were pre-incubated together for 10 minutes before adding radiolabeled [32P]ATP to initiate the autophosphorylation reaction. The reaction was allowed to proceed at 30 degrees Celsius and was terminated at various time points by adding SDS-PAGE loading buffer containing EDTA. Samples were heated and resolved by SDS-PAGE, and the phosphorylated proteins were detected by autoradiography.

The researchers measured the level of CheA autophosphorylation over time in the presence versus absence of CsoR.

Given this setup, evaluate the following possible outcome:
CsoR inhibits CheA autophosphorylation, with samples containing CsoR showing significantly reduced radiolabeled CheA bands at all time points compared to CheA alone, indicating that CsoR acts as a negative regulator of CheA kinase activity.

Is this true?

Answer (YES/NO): YES